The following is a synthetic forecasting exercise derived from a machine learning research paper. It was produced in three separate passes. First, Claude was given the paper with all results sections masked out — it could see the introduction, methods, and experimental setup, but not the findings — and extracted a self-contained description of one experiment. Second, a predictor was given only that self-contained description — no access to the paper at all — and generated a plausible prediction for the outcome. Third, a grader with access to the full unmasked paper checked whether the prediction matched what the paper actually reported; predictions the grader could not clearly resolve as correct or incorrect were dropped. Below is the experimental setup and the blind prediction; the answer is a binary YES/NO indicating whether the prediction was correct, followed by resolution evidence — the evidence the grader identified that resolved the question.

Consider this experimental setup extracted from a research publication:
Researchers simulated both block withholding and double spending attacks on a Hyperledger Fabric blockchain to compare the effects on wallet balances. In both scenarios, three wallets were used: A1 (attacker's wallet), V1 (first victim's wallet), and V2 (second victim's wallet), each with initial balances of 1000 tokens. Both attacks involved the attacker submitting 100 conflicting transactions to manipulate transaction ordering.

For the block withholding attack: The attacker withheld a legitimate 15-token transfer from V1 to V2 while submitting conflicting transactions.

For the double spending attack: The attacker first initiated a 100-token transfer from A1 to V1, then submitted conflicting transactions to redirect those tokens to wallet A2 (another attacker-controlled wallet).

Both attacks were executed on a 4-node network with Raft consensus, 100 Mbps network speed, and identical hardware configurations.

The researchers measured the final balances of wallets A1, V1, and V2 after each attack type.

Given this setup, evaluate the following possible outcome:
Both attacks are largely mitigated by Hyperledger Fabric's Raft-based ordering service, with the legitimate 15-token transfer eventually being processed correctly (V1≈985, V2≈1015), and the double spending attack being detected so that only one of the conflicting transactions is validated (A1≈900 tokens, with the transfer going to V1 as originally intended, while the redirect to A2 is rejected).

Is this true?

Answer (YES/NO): NO